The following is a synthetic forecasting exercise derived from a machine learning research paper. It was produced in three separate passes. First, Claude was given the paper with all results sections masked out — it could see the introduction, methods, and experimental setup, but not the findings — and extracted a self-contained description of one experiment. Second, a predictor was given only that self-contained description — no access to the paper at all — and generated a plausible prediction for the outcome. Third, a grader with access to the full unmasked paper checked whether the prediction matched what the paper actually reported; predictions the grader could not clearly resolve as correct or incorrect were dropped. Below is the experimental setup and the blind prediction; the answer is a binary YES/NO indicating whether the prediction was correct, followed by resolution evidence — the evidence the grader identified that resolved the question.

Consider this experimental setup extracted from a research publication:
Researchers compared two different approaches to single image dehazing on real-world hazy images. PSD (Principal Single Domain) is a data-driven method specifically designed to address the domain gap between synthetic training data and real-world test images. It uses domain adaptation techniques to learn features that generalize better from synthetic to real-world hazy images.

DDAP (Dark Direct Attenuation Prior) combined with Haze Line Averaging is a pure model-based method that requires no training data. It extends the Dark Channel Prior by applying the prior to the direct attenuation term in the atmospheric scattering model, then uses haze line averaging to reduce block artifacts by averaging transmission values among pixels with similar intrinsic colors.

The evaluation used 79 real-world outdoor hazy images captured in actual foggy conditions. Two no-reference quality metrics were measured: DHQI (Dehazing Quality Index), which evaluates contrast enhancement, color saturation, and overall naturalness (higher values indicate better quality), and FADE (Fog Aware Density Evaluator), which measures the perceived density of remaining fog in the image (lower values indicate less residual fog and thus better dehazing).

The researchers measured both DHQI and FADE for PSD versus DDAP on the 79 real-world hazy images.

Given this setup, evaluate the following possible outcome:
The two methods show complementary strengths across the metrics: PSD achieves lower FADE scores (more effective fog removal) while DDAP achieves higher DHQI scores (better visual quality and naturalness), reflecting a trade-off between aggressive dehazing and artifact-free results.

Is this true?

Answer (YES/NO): NO